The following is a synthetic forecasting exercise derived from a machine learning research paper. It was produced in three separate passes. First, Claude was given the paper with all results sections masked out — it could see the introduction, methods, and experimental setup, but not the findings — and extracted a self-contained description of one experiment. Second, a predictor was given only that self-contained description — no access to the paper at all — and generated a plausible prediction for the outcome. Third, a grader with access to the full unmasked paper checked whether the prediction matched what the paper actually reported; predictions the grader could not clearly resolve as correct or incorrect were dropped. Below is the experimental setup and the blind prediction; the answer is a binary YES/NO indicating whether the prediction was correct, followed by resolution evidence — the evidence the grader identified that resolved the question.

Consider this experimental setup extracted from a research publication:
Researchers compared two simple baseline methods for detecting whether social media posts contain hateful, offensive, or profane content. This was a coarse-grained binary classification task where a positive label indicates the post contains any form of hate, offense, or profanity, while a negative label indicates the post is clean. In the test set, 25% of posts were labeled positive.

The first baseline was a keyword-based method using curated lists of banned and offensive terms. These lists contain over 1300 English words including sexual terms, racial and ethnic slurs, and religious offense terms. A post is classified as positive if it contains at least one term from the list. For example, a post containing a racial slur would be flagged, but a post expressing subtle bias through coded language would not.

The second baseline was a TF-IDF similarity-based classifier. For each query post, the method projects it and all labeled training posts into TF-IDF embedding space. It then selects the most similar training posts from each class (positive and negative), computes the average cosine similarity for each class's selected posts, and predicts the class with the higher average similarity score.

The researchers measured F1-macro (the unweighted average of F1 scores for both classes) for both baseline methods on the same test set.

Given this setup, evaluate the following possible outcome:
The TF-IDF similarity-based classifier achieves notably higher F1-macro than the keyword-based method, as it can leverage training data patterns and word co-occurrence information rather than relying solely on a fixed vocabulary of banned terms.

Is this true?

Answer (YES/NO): NO